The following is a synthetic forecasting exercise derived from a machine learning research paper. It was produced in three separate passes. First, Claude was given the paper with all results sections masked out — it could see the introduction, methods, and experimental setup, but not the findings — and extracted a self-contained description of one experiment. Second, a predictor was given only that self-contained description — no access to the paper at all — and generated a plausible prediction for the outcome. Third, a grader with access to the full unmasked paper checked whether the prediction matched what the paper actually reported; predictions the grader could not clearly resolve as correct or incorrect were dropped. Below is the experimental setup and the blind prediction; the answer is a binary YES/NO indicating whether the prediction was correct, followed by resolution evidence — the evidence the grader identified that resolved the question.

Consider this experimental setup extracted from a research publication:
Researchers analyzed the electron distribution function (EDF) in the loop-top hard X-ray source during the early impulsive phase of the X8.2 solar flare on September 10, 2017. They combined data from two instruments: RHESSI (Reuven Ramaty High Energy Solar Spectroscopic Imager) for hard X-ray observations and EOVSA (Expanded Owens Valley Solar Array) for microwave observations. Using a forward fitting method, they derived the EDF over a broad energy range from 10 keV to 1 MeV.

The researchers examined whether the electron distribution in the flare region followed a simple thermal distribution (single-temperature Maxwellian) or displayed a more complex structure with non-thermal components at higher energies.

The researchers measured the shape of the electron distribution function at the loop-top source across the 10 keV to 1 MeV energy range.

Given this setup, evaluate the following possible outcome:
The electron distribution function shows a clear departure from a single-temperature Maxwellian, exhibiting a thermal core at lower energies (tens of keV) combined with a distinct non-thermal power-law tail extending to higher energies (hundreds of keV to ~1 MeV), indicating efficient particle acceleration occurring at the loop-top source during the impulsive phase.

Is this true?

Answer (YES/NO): YES